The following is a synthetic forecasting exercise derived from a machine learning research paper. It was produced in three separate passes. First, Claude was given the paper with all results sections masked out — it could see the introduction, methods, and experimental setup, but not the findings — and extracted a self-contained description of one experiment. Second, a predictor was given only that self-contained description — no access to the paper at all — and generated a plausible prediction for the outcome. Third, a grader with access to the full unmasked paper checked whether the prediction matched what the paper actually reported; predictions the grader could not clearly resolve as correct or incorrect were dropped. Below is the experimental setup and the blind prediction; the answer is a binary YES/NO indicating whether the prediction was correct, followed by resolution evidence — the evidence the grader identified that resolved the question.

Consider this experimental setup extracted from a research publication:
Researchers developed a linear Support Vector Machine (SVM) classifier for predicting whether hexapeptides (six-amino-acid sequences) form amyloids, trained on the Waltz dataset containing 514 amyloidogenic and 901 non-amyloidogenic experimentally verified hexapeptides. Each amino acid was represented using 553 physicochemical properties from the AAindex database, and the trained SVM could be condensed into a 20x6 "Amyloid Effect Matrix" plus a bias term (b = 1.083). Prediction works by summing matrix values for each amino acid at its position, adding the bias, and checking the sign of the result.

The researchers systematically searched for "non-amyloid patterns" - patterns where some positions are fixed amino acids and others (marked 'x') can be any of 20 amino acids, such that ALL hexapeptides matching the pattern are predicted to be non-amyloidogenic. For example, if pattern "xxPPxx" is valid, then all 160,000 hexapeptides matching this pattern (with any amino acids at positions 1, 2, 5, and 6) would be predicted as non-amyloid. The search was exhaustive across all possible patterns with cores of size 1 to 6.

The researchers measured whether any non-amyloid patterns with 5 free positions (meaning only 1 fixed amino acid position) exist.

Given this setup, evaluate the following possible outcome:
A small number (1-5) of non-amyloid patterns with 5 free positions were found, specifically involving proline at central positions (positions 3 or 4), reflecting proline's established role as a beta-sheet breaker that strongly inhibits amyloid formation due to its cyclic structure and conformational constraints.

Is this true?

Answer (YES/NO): NO